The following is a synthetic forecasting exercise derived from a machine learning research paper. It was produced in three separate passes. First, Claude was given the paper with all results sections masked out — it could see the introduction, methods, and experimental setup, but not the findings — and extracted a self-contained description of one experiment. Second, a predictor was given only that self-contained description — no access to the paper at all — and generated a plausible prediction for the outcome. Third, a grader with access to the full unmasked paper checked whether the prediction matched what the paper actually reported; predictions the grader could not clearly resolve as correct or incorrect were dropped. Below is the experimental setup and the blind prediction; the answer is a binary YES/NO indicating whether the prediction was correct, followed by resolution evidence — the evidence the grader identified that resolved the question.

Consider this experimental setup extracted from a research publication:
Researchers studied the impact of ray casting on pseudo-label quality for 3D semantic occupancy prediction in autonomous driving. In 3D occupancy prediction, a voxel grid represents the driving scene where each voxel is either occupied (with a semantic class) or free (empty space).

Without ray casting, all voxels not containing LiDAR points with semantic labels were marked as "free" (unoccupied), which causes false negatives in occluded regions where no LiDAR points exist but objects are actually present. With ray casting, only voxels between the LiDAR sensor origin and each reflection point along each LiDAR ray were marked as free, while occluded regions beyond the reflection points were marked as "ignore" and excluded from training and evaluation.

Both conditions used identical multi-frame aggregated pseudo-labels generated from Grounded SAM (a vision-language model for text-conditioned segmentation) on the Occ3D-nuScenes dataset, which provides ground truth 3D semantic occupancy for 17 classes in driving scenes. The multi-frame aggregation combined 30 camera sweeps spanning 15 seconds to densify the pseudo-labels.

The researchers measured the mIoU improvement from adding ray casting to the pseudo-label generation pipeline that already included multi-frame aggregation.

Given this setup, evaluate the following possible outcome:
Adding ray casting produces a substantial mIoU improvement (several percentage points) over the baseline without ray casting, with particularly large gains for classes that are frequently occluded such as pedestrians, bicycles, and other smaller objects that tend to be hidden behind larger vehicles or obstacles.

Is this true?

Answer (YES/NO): NO